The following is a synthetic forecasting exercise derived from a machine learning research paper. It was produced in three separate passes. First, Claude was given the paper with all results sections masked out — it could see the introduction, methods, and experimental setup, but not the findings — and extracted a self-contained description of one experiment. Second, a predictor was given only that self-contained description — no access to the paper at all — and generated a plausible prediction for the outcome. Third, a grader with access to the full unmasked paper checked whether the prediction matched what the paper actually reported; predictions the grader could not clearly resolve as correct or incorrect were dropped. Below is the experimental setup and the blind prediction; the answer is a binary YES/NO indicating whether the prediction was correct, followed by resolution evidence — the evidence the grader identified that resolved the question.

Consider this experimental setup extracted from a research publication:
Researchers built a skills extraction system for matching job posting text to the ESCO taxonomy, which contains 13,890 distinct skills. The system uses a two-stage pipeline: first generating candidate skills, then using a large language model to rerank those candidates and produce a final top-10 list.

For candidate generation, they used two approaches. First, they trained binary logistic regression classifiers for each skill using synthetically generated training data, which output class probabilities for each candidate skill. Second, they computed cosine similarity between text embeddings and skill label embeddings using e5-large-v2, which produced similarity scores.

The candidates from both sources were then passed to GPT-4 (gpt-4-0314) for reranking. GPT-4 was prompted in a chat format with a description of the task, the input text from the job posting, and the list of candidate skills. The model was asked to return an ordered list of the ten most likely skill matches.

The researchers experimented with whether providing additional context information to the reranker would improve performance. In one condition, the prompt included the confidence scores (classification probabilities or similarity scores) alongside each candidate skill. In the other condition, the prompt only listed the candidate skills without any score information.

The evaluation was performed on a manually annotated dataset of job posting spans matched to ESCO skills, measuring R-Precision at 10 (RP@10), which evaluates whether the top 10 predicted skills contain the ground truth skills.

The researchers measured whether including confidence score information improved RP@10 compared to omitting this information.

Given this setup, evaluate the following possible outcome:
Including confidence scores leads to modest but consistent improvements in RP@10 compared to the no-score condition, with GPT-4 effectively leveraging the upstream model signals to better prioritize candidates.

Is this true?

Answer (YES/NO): NO